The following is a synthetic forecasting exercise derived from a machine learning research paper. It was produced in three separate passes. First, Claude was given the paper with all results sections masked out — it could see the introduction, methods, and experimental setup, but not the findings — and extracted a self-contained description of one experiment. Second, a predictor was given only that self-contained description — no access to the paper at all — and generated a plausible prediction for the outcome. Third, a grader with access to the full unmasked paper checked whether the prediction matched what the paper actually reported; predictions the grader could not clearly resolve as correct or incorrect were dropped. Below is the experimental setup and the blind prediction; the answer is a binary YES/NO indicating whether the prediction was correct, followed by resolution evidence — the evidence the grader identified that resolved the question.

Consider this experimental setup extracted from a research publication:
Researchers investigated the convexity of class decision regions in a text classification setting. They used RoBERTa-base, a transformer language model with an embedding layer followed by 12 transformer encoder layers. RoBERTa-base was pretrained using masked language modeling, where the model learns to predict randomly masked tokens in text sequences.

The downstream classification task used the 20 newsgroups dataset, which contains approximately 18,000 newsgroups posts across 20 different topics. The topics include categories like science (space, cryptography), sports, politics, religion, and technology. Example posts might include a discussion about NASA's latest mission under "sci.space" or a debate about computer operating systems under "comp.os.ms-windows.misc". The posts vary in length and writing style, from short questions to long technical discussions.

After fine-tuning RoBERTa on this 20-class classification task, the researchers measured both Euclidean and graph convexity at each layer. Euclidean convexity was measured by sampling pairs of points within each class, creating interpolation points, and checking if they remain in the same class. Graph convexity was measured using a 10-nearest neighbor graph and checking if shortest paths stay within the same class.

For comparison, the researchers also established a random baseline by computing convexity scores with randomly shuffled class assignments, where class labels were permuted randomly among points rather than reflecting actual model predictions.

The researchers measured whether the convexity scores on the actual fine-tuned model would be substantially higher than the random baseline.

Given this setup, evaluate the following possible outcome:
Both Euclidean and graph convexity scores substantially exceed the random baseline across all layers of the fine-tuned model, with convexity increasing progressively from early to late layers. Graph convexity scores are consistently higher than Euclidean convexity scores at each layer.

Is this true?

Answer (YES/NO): NO